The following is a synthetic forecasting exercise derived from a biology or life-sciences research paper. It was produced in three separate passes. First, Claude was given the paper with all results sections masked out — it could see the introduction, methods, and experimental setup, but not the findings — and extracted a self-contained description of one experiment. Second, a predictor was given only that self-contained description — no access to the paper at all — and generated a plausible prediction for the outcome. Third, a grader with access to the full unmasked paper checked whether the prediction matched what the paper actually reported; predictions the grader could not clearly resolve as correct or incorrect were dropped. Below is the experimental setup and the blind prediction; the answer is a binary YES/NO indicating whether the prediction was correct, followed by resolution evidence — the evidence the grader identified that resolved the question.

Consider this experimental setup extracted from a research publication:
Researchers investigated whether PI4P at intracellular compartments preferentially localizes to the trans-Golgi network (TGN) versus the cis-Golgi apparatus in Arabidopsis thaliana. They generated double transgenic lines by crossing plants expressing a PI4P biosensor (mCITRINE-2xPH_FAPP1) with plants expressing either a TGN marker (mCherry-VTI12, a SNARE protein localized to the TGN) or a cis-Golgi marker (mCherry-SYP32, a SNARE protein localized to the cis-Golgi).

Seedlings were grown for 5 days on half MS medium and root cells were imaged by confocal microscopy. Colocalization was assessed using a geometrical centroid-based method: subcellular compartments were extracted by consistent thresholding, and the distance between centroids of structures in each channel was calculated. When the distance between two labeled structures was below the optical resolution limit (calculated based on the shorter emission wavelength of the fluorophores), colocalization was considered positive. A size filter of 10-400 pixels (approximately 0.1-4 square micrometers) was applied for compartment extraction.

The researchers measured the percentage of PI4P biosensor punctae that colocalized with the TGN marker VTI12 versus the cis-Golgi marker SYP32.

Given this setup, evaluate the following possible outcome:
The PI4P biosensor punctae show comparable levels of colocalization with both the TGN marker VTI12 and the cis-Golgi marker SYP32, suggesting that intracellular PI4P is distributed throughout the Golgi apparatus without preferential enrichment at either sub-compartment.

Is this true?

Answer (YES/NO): NO